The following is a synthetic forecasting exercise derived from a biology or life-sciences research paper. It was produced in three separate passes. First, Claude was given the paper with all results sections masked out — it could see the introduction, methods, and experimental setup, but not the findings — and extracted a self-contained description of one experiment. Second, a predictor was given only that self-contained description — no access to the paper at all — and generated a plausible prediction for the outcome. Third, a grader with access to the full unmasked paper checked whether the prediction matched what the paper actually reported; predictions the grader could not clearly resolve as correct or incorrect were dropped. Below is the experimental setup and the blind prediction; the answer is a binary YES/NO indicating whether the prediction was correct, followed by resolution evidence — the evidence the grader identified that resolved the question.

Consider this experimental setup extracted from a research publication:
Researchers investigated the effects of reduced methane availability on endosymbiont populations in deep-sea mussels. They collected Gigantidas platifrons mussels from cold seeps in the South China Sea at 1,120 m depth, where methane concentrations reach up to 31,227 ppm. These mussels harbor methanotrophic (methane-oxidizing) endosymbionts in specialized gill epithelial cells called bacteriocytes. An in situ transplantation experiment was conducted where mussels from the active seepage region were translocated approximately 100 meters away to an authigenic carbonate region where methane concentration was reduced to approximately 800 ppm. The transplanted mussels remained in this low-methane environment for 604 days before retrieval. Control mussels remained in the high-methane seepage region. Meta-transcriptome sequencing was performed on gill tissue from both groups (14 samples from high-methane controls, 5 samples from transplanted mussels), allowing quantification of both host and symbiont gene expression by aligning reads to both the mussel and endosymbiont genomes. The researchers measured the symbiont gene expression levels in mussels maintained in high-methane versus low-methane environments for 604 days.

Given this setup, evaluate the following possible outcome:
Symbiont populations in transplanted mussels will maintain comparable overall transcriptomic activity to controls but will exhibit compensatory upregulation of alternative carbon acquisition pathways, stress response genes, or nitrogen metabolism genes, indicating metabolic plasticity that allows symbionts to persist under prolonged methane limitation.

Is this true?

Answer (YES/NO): NO